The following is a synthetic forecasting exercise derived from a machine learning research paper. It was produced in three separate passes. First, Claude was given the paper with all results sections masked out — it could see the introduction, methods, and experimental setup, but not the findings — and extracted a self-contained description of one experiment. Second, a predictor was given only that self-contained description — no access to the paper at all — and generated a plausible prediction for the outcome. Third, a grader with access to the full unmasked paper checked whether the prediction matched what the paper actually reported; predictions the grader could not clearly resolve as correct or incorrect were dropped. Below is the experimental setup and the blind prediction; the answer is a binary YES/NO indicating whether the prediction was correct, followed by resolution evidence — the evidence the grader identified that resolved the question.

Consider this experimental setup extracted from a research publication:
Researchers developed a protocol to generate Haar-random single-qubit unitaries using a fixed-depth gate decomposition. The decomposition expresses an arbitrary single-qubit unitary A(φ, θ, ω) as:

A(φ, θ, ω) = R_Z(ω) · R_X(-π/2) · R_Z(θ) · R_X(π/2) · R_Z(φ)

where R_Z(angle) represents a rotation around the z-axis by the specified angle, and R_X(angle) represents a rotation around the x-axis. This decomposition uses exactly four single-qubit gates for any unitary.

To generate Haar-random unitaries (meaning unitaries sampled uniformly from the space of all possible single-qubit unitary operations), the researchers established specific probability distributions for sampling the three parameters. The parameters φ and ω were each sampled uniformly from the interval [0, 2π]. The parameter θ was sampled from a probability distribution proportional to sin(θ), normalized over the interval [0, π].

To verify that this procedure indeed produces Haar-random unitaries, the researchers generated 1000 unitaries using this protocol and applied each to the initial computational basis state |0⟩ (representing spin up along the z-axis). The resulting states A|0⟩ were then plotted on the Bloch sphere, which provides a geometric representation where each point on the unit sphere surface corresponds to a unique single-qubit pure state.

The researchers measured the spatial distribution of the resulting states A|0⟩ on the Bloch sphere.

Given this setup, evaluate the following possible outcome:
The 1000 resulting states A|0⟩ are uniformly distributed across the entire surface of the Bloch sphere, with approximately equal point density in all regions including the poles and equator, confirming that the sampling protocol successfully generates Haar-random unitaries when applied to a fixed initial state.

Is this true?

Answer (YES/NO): YES